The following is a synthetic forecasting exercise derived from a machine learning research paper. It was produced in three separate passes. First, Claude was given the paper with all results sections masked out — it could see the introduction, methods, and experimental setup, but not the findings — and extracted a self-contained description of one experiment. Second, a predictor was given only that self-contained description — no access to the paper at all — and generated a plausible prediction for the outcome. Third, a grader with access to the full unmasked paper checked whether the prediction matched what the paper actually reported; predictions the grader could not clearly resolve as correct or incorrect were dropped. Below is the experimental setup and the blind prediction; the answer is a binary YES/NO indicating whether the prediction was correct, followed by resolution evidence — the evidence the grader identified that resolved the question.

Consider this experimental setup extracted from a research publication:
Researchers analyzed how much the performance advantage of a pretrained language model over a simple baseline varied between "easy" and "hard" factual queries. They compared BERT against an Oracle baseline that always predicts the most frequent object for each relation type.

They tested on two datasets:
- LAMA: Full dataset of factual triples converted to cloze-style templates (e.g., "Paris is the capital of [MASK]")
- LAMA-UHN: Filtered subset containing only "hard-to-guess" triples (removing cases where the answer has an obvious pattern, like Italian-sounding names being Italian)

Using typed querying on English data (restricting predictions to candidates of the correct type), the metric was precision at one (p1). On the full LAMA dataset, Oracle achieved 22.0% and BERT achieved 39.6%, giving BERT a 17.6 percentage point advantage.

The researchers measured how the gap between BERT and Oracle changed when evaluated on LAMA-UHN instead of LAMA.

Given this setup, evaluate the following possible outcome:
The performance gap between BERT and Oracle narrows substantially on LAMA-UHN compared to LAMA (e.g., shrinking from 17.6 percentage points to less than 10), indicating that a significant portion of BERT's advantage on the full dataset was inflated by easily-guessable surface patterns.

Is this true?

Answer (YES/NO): YES